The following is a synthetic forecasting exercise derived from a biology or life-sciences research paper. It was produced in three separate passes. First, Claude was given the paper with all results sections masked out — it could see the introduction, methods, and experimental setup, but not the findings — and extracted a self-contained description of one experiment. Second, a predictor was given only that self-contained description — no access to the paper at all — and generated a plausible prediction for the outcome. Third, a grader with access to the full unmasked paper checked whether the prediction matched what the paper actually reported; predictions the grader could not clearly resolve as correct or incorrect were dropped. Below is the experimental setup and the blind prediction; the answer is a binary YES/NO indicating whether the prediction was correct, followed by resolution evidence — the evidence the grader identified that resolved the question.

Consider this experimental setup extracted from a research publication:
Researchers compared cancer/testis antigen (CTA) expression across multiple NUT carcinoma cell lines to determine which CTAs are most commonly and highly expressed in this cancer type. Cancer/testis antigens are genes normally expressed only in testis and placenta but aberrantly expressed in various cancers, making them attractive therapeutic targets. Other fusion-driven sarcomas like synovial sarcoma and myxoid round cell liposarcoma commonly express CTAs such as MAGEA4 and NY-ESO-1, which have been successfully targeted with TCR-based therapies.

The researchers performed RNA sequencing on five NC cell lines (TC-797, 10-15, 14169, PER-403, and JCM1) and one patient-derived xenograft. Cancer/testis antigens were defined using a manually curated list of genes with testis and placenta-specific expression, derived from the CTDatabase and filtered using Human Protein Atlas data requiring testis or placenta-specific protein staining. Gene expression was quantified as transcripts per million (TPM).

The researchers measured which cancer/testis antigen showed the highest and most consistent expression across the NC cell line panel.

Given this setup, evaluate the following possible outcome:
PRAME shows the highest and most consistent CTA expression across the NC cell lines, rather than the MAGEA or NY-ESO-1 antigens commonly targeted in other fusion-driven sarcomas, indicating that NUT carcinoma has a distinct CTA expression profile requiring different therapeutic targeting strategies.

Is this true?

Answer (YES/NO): YES